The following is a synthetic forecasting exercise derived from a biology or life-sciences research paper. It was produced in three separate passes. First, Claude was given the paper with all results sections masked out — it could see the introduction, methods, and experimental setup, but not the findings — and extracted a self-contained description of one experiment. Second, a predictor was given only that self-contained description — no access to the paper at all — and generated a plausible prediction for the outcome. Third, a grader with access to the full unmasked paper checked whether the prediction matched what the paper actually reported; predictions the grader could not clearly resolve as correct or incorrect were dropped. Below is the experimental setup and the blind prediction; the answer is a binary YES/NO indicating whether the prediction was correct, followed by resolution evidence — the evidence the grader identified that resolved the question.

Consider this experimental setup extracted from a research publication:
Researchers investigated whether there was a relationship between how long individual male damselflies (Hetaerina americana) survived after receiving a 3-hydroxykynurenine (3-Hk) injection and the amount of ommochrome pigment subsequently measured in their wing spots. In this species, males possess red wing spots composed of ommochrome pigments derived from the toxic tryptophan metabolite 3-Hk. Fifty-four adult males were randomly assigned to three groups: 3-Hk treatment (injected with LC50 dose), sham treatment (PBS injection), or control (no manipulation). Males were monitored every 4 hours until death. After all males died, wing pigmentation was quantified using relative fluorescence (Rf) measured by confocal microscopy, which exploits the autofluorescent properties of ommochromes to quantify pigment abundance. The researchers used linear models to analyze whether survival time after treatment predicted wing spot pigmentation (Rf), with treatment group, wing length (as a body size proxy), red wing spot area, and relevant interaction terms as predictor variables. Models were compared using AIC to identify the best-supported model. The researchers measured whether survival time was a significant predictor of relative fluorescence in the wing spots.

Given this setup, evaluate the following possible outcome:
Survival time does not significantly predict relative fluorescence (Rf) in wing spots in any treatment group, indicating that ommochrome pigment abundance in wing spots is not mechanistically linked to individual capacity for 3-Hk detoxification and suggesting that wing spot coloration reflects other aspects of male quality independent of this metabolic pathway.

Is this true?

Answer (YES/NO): NO